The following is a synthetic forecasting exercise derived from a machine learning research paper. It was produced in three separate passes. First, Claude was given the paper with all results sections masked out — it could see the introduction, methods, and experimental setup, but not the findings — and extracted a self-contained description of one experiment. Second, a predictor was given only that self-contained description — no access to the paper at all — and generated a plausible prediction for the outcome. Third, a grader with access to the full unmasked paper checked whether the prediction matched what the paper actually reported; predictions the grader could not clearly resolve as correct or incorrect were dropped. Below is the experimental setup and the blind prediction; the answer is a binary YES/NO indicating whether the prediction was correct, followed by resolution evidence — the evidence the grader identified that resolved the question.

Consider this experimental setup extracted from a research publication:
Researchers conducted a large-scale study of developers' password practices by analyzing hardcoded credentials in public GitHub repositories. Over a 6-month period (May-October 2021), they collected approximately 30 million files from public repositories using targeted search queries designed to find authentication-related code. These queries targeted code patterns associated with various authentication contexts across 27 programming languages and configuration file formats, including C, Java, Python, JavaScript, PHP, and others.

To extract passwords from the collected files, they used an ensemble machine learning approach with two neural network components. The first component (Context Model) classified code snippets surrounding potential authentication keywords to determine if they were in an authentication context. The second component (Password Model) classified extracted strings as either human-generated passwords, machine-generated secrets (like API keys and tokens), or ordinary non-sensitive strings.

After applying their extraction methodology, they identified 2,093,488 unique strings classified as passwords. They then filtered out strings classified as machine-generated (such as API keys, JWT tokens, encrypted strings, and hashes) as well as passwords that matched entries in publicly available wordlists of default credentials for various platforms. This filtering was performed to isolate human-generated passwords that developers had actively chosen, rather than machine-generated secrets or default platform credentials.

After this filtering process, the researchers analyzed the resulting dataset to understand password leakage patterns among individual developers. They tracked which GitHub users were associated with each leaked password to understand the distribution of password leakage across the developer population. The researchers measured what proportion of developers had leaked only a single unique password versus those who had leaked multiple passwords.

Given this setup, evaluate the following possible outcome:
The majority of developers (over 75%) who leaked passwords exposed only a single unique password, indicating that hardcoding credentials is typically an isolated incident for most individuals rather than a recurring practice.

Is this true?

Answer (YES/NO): YES